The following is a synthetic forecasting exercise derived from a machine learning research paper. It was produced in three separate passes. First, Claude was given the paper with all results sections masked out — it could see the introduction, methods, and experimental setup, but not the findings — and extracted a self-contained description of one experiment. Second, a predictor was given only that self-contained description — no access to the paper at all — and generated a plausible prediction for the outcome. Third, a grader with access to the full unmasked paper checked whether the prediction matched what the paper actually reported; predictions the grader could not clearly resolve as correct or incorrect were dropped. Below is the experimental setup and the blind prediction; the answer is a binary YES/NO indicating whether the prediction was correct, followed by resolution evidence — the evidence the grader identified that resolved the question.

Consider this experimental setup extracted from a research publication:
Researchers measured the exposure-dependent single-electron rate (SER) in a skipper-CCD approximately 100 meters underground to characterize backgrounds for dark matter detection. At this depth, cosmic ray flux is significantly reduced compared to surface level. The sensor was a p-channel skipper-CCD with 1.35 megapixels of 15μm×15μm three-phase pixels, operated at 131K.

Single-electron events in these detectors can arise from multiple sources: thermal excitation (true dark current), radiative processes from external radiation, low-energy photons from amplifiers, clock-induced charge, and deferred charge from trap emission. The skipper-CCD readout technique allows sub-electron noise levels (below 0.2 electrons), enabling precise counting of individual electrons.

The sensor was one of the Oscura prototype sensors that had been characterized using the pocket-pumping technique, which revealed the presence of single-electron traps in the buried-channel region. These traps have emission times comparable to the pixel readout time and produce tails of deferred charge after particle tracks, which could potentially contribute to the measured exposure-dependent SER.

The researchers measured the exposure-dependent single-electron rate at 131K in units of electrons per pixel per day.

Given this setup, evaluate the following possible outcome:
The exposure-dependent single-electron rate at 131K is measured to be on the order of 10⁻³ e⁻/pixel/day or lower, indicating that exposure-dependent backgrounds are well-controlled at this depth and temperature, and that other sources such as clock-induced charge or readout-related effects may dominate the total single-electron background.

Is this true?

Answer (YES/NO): NO